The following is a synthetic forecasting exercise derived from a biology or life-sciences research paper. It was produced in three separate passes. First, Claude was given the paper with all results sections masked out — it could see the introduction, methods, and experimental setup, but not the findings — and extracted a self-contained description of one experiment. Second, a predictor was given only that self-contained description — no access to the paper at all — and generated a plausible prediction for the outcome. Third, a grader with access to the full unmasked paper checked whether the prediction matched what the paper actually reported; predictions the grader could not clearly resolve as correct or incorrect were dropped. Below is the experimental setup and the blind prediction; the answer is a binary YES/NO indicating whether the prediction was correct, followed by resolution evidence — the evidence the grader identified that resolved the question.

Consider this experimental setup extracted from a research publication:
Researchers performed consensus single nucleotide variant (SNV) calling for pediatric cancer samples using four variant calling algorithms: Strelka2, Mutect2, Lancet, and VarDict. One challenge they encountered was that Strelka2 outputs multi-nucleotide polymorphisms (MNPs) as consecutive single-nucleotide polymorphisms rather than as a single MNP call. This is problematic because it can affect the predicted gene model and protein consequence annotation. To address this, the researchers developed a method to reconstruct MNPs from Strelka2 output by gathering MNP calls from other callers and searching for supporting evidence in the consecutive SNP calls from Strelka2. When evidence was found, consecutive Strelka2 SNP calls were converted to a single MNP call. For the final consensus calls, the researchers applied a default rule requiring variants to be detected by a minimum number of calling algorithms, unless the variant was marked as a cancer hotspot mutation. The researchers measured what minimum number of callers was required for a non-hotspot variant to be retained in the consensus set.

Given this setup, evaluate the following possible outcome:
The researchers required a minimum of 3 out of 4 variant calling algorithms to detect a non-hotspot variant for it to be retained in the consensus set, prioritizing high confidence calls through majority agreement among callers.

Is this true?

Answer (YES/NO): NO